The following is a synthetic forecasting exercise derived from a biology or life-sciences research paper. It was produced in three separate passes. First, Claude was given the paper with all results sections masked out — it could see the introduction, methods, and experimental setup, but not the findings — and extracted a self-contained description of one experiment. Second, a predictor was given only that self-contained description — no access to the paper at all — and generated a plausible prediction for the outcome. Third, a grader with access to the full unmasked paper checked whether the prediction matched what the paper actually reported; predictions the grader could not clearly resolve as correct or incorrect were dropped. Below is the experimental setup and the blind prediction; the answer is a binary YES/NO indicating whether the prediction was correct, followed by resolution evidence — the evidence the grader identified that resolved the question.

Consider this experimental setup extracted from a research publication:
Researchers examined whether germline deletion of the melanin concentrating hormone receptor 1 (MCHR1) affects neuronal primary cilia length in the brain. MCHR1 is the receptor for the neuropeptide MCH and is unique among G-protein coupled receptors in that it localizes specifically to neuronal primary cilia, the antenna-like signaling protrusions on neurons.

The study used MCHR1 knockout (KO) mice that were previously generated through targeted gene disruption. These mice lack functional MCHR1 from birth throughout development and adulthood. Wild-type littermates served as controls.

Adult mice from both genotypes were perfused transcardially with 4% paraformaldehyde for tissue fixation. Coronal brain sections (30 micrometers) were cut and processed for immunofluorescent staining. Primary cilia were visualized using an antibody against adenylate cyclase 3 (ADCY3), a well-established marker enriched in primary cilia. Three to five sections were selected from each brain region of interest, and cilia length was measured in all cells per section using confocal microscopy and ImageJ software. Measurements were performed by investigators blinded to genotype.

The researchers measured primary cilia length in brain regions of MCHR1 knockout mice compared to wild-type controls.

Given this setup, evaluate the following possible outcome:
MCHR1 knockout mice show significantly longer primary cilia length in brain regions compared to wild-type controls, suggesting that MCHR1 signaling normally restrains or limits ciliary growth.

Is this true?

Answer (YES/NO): YES